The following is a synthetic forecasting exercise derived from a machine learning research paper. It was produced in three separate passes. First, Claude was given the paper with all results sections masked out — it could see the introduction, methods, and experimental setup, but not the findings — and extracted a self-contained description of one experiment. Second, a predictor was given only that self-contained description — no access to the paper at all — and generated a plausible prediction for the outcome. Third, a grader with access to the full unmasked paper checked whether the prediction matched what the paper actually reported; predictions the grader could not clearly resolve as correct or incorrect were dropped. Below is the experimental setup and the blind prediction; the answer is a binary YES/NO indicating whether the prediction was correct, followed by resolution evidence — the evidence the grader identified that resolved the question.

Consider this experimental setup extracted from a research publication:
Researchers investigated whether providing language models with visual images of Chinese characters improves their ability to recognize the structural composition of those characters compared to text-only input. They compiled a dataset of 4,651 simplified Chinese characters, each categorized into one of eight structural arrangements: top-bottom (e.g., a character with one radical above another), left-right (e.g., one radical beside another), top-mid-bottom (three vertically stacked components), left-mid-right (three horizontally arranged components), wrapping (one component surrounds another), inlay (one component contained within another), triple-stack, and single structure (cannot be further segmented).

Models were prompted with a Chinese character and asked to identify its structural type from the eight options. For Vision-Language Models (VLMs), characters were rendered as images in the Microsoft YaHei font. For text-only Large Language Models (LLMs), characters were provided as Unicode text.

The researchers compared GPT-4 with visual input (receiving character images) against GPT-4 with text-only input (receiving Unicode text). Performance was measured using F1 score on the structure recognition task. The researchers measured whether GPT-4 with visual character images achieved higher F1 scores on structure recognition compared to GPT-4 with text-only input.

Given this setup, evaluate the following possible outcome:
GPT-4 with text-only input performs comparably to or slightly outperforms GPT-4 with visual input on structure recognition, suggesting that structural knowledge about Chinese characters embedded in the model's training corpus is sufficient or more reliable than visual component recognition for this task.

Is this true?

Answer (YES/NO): NO